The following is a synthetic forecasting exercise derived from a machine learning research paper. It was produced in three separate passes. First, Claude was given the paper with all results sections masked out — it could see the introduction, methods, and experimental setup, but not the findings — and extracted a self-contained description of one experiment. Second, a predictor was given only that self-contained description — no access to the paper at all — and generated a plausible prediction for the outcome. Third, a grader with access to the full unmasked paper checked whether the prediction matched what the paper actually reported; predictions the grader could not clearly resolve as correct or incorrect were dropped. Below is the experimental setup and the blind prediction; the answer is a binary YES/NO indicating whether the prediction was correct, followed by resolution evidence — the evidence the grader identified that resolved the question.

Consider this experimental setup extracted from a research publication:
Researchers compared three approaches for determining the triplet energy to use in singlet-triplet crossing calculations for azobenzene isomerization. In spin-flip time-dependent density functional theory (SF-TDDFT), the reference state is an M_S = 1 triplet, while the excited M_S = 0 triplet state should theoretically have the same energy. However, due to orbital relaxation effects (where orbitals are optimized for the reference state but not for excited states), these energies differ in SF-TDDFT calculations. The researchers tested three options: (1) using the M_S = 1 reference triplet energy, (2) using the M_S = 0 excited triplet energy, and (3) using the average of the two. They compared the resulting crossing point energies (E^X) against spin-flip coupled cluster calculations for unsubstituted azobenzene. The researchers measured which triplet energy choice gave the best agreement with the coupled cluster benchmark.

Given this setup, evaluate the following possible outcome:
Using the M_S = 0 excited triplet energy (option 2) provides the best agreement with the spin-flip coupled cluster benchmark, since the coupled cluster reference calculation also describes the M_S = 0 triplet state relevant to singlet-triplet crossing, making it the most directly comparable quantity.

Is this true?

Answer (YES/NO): NO